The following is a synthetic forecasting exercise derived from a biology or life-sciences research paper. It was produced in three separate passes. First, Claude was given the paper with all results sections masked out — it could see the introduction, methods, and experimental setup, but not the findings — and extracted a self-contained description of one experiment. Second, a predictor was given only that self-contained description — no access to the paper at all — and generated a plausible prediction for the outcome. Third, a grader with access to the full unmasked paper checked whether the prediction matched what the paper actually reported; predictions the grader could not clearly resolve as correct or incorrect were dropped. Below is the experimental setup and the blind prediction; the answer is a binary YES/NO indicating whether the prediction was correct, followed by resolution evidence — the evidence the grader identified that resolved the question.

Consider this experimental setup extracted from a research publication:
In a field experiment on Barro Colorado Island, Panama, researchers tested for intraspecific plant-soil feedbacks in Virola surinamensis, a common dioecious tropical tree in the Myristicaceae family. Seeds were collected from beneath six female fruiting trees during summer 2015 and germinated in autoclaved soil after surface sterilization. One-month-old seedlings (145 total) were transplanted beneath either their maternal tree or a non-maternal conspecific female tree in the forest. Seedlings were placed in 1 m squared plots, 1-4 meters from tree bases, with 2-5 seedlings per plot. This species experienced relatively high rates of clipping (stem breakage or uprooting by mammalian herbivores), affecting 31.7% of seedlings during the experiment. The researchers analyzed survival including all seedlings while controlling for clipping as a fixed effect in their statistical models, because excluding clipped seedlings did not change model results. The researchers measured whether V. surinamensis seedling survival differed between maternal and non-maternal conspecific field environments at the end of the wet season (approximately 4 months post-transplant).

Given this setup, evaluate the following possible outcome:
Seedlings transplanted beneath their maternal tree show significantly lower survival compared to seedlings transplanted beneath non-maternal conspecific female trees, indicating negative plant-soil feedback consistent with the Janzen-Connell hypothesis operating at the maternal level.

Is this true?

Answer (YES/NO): NO